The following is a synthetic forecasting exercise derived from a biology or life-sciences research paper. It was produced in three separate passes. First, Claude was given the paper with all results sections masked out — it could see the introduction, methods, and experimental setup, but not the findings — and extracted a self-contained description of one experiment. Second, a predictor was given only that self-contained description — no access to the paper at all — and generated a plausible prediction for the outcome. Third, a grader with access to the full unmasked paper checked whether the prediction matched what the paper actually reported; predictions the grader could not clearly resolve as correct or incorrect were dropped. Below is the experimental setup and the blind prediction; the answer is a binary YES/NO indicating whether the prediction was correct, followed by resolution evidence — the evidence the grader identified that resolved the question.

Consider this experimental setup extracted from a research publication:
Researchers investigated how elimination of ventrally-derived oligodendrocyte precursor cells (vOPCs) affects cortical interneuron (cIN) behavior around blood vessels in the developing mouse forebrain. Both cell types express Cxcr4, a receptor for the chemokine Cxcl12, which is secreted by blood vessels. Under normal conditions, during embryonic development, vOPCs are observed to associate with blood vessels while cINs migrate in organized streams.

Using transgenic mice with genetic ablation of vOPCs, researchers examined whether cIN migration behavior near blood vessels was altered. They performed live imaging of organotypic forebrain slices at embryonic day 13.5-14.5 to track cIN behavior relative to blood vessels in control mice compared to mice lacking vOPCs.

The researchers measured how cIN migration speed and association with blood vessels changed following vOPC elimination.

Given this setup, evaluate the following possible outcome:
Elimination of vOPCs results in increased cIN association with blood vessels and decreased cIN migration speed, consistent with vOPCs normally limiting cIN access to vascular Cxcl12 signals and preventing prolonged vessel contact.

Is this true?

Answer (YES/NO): YES